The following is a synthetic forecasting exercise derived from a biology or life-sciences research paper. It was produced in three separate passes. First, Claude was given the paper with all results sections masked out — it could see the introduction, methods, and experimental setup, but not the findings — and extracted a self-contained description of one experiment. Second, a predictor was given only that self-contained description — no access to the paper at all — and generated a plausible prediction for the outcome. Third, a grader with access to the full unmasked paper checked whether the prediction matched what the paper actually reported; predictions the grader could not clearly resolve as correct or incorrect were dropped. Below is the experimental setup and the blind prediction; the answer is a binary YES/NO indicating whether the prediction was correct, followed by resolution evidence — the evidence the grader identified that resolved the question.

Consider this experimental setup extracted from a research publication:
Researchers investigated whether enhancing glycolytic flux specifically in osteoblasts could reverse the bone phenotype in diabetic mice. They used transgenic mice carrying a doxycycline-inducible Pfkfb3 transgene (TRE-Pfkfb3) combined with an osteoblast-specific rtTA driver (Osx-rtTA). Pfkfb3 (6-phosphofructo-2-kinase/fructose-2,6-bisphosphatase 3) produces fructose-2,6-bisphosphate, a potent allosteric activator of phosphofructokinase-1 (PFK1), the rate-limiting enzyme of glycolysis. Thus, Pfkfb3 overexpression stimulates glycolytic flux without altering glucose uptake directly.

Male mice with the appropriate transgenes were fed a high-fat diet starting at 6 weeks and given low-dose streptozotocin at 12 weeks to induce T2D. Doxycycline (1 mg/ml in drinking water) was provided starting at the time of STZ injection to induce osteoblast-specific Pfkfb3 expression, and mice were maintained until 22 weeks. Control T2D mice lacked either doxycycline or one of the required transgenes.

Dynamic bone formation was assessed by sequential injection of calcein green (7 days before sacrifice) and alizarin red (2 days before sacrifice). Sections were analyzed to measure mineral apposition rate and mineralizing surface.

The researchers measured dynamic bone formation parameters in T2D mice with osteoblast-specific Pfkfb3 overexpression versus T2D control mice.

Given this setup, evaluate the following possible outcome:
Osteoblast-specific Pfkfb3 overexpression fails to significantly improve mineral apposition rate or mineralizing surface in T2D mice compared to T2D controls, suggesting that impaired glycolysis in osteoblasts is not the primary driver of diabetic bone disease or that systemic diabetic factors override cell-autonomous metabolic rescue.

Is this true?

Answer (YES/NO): NO